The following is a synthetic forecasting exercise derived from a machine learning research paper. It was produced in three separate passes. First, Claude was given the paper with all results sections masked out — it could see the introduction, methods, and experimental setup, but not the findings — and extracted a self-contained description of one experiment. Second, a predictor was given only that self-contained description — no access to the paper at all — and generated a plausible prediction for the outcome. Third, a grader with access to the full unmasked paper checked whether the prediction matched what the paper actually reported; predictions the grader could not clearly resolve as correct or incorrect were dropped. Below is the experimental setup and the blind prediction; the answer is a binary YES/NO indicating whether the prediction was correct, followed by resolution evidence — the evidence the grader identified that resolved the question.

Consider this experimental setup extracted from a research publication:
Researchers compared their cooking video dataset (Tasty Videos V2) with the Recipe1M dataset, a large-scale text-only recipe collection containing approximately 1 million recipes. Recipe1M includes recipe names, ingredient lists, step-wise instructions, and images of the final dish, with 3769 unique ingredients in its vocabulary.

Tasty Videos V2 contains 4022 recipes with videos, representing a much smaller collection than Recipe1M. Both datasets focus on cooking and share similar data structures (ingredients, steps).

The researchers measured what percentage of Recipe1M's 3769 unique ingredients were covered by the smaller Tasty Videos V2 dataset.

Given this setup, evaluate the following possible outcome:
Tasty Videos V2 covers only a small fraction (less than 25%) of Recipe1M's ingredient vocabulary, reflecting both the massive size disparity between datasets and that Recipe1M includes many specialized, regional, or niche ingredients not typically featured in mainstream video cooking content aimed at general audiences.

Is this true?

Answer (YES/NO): NO